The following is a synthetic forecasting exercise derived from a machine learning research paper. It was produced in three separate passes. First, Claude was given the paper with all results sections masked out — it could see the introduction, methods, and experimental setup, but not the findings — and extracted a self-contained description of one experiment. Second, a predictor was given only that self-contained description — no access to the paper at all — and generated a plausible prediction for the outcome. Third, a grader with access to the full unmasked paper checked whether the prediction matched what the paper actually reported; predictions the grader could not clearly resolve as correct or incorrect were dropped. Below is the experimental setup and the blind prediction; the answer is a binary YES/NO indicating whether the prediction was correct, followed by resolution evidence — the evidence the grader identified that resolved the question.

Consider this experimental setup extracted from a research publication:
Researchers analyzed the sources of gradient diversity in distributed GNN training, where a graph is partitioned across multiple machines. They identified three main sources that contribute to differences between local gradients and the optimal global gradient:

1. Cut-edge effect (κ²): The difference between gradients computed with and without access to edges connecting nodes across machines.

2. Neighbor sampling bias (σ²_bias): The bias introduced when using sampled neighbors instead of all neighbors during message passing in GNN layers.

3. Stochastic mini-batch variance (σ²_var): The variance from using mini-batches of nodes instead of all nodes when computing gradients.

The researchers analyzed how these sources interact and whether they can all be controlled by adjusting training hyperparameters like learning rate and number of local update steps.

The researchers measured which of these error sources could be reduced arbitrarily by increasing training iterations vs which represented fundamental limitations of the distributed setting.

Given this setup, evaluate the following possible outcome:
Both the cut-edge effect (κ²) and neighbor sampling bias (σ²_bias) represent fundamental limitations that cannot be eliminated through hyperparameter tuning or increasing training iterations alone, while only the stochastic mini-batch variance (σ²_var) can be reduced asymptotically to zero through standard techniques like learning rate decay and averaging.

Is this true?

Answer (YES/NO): YES